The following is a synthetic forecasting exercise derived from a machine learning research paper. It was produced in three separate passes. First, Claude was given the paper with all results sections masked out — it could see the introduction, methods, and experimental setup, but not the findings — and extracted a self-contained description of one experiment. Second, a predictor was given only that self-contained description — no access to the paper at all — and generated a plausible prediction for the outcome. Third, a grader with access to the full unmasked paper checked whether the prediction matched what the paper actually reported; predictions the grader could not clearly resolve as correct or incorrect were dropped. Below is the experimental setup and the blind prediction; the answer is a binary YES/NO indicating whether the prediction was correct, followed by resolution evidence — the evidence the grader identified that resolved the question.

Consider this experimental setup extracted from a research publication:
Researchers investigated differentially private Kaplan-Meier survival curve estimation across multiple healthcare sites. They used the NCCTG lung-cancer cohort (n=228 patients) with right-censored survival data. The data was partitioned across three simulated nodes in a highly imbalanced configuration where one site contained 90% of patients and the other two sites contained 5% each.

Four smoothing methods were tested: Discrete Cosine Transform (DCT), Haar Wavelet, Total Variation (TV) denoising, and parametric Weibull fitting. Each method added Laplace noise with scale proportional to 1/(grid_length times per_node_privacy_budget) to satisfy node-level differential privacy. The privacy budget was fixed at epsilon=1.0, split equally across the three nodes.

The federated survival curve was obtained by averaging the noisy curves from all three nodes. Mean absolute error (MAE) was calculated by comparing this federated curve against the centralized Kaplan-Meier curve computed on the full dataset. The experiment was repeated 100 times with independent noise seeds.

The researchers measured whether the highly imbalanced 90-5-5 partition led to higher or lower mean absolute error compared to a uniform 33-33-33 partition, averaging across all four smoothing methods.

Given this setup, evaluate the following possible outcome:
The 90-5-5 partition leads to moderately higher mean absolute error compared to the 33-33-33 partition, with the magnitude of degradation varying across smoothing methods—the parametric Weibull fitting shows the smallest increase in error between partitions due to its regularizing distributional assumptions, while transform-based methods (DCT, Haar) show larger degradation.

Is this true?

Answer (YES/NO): NO